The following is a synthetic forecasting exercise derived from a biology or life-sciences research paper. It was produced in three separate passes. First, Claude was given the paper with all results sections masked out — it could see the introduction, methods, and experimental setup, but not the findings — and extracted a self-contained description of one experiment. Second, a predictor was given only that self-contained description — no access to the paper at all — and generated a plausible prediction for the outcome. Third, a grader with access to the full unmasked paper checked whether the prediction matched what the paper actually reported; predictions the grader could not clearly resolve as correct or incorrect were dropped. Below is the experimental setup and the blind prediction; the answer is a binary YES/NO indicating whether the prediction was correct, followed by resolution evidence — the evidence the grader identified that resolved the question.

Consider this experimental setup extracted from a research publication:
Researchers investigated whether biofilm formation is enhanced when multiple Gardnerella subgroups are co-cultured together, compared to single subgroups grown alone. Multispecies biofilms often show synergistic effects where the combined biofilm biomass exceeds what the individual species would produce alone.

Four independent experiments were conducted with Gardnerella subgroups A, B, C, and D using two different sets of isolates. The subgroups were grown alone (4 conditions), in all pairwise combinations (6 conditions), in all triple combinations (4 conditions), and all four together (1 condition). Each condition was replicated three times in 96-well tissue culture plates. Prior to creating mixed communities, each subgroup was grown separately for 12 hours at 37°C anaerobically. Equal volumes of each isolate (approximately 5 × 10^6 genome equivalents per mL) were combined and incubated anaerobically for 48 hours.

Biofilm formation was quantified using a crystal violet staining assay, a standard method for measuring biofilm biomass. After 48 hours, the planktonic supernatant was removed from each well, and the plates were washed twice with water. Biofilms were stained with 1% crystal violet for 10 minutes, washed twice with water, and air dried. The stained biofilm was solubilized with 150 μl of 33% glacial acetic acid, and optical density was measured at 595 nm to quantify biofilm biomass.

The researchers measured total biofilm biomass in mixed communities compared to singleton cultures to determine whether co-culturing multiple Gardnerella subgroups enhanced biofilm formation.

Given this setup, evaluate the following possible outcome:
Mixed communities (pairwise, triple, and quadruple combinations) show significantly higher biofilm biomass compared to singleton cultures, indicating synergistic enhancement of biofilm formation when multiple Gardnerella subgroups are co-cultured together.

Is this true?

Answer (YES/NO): NO